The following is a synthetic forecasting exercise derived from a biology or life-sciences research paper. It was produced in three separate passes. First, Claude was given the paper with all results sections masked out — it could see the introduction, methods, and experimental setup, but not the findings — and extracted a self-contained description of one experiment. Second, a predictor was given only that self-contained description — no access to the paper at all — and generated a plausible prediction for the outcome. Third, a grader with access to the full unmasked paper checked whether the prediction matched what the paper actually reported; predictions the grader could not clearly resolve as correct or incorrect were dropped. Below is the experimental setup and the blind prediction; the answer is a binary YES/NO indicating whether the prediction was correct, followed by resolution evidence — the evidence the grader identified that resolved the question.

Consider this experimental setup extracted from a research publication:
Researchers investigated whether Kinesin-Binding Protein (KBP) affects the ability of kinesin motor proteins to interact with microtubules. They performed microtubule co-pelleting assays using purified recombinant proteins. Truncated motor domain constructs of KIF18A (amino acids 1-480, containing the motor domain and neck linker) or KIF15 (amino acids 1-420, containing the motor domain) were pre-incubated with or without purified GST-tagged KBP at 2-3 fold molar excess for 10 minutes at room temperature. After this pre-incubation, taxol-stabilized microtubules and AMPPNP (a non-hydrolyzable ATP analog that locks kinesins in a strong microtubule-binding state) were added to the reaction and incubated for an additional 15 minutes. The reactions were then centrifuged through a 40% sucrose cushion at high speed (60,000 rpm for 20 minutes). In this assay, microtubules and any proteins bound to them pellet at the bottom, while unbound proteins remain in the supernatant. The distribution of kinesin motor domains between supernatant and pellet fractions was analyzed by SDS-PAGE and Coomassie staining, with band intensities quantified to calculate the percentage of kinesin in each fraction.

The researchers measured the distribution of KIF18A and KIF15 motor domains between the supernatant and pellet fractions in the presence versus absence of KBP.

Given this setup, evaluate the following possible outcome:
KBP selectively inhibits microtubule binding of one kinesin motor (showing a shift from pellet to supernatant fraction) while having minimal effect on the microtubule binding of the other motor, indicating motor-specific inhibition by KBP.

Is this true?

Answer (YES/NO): NO